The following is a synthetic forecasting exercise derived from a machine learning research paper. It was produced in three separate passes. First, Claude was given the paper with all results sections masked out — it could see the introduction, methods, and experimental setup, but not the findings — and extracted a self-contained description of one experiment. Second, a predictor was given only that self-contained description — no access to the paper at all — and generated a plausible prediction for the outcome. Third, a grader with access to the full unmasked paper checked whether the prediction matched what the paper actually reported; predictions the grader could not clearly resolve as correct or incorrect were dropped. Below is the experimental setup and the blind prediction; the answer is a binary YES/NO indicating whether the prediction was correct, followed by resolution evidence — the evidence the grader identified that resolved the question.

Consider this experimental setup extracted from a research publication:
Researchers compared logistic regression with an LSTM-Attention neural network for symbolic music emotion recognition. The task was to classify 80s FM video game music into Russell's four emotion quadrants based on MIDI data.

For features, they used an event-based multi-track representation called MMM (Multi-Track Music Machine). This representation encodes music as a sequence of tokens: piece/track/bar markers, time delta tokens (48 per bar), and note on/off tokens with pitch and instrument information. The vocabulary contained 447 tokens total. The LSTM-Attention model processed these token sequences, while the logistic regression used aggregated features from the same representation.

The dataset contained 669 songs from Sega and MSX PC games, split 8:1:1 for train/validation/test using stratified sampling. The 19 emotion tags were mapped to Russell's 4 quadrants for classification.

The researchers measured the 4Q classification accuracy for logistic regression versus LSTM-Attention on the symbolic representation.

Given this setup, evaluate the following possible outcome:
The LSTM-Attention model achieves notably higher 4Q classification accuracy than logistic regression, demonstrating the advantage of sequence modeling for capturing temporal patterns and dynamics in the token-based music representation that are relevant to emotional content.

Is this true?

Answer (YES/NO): NO